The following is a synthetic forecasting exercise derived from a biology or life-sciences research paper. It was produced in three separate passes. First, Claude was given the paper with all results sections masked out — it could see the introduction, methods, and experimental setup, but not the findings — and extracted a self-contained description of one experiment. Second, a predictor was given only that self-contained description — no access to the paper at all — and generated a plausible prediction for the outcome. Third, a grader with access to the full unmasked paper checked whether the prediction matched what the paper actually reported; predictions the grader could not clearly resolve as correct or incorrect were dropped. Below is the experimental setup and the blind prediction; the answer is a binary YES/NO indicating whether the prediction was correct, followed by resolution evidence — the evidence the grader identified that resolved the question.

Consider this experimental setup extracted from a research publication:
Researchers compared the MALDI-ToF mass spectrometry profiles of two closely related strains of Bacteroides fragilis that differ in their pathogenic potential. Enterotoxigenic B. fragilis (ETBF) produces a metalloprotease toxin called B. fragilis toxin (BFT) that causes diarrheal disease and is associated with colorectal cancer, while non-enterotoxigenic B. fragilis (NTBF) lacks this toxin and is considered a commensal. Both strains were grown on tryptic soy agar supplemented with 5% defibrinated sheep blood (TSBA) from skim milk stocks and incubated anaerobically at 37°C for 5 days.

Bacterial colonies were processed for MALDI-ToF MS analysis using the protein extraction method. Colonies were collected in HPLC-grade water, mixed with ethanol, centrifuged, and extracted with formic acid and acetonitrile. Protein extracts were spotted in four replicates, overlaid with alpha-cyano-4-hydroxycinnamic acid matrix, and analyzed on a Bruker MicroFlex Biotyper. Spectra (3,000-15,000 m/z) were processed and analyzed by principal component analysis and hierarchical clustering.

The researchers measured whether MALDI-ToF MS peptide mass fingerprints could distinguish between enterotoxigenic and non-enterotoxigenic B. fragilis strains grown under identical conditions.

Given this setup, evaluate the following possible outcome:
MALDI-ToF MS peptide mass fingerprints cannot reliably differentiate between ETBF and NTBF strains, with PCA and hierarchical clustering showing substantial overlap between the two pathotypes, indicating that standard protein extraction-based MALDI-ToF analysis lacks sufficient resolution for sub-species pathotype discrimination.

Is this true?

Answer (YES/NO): NO